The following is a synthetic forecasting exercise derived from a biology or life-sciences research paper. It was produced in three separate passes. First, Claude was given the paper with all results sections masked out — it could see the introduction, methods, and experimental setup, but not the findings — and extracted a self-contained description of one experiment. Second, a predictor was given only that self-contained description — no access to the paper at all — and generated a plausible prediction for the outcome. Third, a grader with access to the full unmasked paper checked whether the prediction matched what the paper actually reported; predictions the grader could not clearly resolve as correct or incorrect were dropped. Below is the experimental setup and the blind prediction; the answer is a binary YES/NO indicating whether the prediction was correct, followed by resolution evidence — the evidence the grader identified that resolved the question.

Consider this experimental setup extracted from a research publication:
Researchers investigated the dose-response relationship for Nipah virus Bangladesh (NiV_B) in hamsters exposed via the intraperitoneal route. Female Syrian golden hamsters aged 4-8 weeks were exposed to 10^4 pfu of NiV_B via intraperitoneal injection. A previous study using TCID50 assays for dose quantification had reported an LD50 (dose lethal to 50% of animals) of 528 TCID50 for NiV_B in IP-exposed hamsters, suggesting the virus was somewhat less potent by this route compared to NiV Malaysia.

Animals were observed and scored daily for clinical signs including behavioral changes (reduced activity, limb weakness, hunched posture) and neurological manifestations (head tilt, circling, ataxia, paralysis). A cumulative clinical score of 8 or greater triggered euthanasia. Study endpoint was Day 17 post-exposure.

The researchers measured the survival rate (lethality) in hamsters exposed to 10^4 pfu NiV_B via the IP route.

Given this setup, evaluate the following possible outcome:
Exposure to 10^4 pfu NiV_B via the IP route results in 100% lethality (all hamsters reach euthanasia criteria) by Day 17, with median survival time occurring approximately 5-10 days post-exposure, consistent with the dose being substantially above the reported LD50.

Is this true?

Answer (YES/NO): NO